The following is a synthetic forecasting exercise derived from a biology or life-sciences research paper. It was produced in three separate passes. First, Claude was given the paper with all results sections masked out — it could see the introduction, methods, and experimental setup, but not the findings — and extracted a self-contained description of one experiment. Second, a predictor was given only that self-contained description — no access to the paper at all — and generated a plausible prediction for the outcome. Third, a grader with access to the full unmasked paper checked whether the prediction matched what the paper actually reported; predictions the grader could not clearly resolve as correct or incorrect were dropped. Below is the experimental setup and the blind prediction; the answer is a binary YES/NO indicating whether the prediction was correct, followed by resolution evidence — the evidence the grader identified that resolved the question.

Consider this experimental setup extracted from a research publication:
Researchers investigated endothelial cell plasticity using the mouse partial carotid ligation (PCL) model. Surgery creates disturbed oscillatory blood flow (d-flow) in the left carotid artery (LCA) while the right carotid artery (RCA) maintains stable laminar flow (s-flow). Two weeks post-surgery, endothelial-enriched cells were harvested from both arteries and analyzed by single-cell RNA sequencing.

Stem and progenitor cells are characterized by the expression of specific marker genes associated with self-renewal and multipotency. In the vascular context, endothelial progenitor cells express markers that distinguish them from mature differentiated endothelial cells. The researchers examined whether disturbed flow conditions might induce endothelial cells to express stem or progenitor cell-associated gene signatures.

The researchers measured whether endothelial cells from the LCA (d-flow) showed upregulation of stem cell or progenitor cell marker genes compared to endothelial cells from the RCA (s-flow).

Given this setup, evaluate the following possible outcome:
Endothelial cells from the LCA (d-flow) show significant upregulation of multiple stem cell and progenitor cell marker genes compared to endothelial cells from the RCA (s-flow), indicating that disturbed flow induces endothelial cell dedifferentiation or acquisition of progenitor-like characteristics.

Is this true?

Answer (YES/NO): YES